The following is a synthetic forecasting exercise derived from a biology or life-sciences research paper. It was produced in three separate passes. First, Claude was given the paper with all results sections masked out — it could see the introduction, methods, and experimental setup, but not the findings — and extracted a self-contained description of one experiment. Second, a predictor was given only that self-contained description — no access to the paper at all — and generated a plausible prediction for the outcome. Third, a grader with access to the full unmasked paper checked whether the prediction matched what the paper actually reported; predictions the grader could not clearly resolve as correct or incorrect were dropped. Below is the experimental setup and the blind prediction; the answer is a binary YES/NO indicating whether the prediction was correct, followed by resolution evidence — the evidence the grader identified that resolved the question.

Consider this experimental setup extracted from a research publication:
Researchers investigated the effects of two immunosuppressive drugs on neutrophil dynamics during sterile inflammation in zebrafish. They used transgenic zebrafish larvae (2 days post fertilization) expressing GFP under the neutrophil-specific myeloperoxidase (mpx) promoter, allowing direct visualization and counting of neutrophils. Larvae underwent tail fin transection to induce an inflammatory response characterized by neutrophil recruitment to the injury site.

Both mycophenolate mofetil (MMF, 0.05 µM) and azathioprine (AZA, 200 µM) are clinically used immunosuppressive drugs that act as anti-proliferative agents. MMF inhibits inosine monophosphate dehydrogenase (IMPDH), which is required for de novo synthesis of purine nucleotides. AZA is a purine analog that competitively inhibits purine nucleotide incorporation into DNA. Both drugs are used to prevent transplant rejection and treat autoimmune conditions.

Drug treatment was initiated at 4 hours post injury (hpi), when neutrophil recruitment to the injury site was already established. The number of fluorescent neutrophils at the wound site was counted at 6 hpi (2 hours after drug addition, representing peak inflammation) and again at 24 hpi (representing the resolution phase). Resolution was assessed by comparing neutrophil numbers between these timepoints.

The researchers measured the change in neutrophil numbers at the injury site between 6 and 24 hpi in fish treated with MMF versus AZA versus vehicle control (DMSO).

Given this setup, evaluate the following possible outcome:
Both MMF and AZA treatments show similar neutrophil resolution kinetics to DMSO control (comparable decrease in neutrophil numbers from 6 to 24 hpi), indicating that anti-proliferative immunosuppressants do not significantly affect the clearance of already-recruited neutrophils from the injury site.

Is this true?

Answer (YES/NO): NO